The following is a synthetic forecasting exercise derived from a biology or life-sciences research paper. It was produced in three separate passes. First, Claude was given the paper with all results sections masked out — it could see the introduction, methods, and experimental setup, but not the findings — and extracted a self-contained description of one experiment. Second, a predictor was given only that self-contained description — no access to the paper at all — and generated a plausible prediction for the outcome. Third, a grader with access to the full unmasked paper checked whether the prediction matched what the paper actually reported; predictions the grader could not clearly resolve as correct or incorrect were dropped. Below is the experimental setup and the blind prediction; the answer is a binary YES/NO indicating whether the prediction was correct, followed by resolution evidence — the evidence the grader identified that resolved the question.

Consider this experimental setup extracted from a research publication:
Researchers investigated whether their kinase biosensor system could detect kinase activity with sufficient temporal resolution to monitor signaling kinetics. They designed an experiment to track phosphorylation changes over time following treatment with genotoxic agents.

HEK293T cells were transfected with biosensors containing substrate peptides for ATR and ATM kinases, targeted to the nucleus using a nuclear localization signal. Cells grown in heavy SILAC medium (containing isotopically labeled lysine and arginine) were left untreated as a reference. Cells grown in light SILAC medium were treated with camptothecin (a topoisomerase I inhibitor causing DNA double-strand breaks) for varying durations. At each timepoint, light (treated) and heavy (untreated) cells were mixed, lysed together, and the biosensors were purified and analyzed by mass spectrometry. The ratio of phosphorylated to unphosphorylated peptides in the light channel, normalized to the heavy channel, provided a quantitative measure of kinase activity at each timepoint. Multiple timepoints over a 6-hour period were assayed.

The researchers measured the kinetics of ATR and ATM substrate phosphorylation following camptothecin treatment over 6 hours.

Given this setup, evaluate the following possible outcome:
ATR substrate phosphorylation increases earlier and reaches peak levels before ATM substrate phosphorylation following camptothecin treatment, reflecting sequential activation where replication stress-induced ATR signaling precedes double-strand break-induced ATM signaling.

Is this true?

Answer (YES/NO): NO